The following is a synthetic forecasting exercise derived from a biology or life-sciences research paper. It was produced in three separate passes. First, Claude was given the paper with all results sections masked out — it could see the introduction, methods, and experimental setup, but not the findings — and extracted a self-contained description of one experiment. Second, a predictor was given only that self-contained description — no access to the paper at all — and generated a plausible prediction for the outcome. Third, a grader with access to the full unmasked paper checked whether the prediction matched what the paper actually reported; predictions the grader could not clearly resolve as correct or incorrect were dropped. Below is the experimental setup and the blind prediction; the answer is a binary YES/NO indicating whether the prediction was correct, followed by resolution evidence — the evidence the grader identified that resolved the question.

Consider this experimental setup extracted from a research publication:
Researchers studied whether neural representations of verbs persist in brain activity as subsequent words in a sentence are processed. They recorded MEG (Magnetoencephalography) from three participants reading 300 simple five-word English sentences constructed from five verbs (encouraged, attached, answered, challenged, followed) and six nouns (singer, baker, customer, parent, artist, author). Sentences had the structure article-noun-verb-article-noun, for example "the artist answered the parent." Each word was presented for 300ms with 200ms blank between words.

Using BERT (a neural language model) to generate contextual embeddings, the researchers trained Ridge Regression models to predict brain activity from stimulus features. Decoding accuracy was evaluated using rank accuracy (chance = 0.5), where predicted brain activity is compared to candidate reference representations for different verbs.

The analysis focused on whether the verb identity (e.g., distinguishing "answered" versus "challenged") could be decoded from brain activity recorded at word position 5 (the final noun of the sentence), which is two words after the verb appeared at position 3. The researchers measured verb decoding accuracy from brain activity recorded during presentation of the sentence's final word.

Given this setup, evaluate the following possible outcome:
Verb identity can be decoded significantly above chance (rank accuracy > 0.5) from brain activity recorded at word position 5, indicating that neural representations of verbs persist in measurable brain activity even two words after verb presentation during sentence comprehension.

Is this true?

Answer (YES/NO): YES